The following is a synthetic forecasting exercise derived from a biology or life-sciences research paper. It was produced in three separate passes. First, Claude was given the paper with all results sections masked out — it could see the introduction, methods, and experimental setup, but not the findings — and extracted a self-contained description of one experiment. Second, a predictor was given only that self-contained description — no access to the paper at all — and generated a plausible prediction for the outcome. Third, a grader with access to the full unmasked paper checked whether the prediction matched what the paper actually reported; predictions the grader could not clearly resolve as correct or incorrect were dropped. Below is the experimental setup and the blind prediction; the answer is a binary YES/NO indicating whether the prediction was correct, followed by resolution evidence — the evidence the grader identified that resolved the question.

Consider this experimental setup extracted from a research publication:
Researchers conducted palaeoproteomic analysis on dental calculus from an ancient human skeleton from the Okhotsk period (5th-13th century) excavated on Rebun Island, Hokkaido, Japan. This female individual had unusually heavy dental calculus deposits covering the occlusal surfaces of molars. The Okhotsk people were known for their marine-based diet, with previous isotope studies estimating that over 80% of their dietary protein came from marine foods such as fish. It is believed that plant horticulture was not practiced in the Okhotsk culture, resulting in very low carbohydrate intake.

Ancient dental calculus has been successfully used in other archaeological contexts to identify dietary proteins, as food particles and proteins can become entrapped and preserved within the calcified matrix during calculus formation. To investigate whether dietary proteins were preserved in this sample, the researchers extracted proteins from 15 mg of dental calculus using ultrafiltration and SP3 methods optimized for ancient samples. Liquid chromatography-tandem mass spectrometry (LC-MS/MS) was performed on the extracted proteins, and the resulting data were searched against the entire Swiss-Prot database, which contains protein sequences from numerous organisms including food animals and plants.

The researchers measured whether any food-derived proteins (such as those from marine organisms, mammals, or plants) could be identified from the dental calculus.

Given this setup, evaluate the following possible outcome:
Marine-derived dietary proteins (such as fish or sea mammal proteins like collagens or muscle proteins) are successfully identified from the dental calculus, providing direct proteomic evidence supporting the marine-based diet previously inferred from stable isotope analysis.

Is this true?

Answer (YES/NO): NO